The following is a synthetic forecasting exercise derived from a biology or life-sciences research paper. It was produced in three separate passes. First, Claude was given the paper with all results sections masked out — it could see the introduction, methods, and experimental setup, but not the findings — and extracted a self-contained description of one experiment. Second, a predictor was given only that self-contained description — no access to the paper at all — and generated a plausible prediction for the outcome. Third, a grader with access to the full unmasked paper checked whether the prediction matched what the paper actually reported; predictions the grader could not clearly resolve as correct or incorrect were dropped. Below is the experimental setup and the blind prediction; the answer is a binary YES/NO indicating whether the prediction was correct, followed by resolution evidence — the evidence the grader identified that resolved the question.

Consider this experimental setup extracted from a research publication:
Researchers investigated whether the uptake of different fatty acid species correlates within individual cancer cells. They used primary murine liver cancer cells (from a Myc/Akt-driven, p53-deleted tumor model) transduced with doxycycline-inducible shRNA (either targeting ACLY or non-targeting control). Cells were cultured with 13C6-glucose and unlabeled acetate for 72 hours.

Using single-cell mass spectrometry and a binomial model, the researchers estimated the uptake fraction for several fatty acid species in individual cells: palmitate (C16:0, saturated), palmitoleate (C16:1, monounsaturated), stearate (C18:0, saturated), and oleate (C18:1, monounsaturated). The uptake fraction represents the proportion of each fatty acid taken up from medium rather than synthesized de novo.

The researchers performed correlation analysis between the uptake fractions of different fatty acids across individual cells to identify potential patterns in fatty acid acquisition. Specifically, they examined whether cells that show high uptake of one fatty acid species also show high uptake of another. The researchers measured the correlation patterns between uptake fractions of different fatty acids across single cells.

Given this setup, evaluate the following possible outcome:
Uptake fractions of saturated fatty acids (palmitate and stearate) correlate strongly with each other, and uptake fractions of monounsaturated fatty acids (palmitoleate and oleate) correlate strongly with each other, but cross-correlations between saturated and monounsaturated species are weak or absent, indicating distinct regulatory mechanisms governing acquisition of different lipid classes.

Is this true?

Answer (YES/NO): NO